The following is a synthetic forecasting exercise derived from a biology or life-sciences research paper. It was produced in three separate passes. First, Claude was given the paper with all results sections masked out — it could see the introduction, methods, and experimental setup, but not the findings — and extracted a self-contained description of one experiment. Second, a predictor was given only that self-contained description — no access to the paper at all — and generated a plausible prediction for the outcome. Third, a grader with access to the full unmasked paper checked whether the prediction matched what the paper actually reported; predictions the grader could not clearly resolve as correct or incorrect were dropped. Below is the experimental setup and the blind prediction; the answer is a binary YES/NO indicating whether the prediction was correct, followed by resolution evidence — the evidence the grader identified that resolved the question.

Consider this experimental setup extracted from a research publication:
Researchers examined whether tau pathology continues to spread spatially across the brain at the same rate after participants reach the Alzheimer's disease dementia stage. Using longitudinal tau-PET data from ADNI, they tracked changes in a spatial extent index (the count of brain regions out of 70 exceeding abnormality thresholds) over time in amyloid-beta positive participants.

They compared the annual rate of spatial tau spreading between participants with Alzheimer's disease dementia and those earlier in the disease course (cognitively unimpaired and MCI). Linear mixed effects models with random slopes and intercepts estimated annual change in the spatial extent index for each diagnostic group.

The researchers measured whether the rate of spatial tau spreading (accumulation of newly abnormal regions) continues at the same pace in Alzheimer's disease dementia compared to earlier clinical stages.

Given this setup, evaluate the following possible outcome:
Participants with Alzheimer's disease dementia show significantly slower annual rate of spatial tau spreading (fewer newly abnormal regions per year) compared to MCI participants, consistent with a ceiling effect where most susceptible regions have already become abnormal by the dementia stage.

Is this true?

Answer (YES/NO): YES